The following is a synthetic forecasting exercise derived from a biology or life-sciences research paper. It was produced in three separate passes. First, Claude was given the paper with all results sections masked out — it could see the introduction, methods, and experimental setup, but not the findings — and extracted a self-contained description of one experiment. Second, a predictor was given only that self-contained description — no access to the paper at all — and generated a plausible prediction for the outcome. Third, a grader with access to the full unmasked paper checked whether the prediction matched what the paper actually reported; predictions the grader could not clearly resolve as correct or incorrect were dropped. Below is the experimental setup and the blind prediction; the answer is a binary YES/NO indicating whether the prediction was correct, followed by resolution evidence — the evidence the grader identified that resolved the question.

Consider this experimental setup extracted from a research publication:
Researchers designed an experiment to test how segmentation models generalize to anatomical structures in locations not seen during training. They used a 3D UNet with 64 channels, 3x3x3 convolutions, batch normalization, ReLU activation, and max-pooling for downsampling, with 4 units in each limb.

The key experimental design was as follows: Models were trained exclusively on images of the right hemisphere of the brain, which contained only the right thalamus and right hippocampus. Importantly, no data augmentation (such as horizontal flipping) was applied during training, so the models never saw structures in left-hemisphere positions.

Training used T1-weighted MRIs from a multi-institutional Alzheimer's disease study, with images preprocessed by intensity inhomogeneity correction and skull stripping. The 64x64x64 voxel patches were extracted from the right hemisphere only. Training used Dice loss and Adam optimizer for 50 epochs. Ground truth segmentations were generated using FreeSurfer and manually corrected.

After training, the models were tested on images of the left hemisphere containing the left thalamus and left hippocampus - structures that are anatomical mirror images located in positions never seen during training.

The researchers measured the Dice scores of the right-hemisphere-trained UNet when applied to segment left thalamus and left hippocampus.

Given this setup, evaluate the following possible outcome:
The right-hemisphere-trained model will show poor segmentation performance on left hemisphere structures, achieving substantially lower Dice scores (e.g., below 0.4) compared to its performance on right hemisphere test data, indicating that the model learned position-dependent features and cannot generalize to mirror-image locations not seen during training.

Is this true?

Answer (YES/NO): YES